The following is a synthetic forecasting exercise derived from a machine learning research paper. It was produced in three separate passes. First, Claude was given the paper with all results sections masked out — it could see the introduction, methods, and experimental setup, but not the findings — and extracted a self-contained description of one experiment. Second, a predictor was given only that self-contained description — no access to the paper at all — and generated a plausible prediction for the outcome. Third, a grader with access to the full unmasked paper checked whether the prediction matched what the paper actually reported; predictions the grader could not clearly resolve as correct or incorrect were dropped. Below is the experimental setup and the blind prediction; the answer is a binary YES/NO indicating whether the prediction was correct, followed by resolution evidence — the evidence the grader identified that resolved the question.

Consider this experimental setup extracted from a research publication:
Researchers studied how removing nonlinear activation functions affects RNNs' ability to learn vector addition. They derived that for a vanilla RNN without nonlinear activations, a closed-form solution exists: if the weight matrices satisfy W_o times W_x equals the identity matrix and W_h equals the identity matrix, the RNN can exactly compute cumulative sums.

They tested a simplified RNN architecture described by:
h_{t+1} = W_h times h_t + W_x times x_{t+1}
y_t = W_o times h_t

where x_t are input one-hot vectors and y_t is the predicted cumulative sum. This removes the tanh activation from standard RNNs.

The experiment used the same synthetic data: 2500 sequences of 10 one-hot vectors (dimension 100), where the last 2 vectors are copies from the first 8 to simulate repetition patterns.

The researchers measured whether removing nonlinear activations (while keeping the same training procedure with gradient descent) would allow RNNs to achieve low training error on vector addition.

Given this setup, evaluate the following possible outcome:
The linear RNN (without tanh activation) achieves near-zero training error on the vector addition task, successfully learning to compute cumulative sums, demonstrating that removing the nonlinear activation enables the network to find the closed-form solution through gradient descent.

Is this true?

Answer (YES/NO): NO